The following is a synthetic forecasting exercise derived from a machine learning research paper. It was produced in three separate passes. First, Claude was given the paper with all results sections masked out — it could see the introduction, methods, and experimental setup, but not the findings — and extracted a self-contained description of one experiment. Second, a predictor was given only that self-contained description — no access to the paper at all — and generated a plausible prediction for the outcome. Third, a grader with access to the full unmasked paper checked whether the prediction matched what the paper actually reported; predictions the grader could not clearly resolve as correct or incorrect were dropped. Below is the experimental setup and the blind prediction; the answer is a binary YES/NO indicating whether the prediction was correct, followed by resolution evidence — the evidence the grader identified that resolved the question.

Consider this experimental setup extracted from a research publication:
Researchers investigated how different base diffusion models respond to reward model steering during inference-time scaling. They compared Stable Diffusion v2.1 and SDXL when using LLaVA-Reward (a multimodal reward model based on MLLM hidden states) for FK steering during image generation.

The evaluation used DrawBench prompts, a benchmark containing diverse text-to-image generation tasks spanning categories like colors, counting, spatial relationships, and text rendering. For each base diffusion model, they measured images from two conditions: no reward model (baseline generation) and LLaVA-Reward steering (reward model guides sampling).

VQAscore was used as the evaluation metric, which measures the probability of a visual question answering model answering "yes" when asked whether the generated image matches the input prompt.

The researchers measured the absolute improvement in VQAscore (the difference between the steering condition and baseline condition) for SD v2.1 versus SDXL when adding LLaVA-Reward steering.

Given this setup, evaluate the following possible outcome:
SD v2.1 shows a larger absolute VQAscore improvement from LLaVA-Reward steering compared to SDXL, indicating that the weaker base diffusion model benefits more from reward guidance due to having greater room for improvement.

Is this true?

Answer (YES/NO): YES